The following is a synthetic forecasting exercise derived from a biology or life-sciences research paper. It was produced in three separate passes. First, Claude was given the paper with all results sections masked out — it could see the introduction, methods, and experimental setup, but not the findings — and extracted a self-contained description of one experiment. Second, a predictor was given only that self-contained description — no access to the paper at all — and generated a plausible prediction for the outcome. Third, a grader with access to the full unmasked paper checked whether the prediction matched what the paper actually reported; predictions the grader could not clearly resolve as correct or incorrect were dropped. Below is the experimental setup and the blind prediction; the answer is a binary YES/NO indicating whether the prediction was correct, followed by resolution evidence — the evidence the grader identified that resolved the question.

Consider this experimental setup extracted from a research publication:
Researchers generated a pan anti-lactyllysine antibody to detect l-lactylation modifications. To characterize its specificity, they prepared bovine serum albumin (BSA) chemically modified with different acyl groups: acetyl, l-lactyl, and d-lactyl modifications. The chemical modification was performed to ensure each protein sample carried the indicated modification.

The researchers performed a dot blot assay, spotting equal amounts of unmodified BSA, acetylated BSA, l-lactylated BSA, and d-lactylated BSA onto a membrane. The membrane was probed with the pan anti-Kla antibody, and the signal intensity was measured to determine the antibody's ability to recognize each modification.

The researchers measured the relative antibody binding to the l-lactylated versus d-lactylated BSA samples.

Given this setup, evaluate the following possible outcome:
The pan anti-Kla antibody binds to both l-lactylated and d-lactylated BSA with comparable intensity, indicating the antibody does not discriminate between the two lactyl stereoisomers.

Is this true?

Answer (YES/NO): NO